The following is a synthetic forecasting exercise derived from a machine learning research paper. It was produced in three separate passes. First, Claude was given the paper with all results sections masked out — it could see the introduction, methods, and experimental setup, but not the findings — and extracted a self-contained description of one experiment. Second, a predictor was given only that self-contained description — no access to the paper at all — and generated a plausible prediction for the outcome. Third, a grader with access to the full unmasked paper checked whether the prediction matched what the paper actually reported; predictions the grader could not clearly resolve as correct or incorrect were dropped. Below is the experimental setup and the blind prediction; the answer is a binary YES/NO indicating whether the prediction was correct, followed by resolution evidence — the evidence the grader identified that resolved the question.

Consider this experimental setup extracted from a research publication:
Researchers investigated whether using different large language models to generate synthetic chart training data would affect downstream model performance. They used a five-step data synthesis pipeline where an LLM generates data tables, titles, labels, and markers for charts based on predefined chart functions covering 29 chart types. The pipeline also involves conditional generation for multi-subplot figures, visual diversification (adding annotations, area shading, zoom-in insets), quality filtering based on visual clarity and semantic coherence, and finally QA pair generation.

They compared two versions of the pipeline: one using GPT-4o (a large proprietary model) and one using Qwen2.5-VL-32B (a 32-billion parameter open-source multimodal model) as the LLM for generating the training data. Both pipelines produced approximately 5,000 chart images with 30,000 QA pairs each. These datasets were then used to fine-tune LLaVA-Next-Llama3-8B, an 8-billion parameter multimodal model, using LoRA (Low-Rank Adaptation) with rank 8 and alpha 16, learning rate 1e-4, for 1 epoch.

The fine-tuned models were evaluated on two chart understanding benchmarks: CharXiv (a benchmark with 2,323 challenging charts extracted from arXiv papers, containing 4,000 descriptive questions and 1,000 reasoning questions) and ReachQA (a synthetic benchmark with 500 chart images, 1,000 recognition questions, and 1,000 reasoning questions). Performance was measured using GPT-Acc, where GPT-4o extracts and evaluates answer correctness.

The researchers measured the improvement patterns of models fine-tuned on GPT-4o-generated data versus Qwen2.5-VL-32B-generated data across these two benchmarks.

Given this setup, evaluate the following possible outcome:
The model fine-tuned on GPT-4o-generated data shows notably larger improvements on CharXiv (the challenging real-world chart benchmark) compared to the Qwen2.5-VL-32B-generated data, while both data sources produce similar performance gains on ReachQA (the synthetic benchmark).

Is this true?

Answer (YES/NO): NO